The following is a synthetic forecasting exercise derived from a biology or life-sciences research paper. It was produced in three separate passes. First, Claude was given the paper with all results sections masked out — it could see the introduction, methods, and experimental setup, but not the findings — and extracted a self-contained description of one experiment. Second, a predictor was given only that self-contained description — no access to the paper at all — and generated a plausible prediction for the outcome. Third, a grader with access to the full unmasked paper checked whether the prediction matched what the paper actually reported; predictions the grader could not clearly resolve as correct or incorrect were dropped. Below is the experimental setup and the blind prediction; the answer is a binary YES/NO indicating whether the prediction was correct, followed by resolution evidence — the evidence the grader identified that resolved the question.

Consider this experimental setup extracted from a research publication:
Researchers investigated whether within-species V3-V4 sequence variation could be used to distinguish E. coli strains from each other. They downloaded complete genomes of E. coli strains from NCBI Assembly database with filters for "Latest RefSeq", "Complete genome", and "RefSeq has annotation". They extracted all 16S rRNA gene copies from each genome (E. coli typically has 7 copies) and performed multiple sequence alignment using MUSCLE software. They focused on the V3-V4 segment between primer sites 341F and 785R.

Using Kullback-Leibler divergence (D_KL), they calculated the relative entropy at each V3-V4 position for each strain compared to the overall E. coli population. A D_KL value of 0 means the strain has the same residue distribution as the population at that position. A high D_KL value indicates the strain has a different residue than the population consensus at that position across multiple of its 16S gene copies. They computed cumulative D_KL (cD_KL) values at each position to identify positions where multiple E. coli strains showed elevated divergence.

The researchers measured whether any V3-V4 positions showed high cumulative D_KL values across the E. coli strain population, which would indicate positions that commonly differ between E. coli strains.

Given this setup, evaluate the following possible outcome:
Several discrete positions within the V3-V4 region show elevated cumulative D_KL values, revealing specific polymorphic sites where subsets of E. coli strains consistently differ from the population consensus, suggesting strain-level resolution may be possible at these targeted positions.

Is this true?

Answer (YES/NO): NO